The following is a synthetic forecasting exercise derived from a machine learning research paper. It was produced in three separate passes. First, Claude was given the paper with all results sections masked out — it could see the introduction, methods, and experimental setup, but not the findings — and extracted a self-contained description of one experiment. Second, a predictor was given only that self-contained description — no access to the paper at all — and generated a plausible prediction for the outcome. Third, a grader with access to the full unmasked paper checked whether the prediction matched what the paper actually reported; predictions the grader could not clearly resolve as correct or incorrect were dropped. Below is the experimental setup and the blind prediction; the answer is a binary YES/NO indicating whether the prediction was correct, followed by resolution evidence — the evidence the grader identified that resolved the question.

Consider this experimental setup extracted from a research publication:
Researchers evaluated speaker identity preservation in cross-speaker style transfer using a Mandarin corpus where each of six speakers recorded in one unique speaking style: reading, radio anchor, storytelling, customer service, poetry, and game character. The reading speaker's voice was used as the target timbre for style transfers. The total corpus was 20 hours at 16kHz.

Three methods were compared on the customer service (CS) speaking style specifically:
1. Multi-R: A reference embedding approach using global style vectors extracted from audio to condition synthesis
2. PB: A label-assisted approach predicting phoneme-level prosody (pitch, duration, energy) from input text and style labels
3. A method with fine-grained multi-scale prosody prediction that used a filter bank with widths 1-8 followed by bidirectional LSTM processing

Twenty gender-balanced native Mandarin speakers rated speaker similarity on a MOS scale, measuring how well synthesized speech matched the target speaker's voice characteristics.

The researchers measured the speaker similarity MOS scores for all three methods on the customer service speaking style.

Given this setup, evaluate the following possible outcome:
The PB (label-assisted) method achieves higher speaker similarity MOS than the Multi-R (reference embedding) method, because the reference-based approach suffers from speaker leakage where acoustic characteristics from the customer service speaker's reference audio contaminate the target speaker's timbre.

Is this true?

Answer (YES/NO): YES